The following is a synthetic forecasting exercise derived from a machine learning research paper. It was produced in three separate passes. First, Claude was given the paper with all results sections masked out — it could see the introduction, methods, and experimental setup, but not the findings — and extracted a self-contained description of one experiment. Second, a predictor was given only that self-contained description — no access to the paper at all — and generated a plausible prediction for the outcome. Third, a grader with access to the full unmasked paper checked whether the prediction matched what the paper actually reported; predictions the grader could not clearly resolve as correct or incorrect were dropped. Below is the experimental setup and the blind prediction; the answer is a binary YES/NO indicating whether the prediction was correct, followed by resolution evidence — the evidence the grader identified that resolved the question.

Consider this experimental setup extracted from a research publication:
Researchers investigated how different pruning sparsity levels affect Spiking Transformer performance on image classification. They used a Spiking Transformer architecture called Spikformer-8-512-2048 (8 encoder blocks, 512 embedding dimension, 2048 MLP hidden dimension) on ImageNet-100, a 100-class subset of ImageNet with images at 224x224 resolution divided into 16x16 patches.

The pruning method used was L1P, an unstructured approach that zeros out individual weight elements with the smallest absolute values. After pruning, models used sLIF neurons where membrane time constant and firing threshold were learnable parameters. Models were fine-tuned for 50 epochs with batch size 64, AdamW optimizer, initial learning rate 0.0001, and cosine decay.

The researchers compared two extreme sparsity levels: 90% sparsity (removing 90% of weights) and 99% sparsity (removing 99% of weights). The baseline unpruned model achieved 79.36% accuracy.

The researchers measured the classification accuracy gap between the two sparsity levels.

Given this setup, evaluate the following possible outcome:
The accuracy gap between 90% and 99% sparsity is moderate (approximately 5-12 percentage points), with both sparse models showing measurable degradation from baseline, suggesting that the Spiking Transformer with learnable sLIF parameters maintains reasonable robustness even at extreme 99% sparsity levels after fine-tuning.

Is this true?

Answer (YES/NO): NO